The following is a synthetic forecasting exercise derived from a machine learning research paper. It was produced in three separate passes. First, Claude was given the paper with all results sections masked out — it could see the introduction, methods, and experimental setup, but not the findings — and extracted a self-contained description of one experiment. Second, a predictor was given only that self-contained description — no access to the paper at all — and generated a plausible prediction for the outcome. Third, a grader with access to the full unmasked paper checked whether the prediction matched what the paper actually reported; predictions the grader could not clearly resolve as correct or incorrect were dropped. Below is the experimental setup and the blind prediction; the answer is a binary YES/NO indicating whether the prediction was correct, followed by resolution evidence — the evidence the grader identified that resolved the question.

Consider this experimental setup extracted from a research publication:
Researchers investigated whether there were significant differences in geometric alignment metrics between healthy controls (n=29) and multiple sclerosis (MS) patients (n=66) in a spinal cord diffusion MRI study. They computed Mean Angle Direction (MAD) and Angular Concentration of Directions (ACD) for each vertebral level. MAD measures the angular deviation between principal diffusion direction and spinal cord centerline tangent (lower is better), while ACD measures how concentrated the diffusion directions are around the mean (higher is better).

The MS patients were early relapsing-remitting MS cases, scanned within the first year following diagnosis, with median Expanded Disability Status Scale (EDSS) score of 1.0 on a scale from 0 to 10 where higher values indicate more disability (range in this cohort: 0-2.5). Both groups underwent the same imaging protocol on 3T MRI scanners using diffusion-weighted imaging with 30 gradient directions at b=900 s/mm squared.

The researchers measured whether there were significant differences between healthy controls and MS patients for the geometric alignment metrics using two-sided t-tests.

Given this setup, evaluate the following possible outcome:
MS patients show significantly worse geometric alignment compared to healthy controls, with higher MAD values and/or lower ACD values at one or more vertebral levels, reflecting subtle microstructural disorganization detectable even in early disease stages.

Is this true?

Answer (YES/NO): NO